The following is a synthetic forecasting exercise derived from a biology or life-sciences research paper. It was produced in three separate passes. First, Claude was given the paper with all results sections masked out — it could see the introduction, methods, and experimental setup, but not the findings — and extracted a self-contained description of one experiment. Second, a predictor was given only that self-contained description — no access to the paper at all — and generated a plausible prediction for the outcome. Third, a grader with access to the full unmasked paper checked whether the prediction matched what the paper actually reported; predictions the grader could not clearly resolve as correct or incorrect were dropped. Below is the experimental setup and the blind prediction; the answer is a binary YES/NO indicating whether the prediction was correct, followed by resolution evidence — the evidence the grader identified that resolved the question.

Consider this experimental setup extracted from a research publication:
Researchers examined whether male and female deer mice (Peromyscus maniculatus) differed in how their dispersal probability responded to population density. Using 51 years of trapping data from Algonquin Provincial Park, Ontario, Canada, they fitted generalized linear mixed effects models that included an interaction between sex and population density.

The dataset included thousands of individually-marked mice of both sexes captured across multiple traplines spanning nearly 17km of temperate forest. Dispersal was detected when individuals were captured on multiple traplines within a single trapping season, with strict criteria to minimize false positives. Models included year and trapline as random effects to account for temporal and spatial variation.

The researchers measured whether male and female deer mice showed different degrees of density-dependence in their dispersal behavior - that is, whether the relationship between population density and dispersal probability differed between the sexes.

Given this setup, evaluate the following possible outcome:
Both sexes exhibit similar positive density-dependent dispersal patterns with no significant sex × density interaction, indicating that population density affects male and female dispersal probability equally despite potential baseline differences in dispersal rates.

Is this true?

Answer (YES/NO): NO